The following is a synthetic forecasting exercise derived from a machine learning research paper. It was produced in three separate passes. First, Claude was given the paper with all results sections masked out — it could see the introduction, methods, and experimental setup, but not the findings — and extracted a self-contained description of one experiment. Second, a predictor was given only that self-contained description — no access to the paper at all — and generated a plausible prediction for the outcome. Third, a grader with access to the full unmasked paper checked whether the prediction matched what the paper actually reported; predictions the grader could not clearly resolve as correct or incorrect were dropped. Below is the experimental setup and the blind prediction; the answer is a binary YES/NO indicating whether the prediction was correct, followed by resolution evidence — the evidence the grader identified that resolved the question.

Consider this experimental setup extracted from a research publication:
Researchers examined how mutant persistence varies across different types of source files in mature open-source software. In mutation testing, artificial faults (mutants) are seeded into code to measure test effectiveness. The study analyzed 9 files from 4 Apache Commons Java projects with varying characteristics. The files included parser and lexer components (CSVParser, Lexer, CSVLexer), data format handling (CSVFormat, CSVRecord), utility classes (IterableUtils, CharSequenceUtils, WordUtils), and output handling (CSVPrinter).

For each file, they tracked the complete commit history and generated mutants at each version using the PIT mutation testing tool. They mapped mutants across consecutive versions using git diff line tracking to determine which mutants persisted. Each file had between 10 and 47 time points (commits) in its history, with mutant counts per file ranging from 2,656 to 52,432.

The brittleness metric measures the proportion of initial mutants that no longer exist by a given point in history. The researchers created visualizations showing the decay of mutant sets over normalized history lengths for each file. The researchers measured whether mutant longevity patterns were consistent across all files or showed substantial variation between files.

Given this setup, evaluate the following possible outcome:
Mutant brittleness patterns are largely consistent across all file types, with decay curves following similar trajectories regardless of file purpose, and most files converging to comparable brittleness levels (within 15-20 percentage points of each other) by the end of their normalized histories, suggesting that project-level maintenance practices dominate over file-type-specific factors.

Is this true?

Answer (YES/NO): NO